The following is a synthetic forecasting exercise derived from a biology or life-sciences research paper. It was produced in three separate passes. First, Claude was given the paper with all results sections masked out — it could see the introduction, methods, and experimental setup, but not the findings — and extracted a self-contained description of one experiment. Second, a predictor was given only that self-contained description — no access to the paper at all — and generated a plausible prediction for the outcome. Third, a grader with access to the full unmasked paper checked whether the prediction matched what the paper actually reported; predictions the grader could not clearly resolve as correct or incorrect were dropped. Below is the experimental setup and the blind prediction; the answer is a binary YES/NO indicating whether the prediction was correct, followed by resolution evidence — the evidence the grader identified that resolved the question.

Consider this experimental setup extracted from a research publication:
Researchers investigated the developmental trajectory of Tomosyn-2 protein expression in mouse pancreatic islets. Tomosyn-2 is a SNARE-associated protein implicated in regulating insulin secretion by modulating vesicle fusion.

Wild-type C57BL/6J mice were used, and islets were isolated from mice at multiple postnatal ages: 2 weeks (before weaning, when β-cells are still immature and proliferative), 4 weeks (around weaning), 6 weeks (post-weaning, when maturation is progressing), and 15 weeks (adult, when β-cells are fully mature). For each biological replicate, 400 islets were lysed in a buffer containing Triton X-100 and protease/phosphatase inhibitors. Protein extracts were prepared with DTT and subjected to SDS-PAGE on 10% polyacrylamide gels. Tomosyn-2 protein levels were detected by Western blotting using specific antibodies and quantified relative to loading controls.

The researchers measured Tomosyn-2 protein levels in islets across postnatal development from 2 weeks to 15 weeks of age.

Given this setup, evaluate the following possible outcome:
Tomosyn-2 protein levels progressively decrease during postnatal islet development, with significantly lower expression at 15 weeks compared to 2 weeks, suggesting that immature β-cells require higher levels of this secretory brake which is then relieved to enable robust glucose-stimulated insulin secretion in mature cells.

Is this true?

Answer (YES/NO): YES